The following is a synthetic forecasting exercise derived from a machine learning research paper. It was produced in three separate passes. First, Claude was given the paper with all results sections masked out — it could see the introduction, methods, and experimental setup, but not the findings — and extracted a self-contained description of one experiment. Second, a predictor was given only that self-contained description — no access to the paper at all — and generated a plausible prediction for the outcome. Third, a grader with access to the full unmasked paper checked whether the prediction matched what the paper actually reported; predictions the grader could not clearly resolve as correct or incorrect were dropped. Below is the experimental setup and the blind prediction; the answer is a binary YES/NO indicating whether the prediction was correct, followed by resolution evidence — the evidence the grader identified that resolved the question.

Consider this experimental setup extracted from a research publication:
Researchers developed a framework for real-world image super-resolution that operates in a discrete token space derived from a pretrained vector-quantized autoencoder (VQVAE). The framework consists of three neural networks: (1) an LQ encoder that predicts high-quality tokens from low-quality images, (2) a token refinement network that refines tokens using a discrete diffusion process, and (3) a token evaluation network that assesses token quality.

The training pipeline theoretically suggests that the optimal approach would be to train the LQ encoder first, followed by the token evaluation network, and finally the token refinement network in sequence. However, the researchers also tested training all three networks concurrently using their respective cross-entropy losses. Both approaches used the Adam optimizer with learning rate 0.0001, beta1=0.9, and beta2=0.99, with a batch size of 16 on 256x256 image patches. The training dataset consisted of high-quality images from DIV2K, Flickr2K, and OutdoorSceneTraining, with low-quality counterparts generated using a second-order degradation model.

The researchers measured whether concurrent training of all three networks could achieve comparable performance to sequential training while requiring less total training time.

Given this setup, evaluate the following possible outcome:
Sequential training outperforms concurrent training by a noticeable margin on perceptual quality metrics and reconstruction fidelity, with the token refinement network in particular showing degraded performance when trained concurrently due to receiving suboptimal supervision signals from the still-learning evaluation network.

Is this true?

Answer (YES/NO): NO